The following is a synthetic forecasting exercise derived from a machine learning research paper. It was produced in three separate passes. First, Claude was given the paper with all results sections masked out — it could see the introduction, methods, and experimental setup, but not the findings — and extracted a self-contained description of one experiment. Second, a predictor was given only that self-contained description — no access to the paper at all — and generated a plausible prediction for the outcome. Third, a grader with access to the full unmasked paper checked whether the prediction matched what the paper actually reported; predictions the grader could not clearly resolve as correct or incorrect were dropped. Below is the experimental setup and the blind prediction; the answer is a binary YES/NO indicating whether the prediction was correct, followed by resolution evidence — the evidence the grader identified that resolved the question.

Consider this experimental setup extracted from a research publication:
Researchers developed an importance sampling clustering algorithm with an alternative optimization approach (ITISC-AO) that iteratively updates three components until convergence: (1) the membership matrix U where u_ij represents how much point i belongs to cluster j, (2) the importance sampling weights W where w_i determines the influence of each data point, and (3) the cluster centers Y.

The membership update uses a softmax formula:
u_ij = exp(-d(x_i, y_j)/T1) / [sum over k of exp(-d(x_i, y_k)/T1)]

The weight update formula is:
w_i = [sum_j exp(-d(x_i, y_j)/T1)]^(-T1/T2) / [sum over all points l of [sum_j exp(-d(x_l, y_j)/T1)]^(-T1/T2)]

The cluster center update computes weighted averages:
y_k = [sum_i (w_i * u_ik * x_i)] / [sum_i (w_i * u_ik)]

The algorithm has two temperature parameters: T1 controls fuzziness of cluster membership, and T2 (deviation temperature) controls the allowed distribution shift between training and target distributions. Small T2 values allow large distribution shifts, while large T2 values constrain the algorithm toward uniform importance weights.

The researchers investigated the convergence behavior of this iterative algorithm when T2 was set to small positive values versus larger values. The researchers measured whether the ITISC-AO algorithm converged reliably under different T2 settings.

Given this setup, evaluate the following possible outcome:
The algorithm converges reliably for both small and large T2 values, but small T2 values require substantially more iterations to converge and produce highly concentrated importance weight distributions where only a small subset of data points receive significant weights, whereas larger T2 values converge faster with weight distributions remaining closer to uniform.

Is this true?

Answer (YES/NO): NO